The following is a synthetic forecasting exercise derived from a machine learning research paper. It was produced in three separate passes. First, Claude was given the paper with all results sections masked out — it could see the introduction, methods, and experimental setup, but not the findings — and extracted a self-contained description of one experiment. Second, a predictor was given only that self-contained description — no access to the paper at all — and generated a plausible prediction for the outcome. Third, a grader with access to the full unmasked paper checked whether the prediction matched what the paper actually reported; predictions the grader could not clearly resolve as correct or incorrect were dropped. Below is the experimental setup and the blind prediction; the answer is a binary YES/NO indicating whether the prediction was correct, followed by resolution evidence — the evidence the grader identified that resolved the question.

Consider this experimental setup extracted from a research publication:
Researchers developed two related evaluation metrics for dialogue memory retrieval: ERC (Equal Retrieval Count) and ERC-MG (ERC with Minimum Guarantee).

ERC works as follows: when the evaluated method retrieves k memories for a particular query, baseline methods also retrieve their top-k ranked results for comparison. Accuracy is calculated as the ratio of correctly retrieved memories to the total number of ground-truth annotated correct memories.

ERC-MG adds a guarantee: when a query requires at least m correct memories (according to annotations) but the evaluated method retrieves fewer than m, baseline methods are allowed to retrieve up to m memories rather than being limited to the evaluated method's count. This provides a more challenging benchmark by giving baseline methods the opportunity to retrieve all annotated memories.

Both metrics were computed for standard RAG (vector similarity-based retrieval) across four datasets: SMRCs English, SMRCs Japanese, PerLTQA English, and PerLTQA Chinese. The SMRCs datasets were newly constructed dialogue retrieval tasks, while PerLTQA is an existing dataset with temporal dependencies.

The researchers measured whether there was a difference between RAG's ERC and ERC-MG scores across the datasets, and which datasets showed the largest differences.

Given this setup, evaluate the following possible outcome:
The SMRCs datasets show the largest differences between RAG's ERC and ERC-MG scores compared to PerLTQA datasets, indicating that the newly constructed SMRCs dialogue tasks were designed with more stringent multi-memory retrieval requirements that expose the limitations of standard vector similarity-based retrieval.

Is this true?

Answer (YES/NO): NO